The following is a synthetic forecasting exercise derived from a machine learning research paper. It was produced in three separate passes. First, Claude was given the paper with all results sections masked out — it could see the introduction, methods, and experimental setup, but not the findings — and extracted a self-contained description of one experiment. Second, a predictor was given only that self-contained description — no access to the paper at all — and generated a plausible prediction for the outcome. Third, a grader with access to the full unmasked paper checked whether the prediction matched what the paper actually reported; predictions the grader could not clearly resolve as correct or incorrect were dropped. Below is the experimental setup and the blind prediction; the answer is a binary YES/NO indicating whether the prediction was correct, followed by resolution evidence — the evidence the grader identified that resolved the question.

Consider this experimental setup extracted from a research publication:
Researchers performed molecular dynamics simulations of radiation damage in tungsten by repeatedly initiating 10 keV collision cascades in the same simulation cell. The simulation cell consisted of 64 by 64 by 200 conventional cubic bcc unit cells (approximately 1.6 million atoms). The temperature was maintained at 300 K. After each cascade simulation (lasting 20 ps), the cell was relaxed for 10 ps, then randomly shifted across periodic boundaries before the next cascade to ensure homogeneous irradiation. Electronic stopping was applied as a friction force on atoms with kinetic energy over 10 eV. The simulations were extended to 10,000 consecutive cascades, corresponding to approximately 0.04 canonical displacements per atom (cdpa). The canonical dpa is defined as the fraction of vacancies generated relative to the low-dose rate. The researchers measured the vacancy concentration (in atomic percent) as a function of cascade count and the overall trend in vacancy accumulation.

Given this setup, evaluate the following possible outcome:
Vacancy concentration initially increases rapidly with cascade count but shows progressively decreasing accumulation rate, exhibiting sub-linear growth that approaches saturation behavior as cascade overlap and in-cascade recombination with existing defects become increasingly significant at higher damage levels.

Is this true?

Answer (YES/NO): YES